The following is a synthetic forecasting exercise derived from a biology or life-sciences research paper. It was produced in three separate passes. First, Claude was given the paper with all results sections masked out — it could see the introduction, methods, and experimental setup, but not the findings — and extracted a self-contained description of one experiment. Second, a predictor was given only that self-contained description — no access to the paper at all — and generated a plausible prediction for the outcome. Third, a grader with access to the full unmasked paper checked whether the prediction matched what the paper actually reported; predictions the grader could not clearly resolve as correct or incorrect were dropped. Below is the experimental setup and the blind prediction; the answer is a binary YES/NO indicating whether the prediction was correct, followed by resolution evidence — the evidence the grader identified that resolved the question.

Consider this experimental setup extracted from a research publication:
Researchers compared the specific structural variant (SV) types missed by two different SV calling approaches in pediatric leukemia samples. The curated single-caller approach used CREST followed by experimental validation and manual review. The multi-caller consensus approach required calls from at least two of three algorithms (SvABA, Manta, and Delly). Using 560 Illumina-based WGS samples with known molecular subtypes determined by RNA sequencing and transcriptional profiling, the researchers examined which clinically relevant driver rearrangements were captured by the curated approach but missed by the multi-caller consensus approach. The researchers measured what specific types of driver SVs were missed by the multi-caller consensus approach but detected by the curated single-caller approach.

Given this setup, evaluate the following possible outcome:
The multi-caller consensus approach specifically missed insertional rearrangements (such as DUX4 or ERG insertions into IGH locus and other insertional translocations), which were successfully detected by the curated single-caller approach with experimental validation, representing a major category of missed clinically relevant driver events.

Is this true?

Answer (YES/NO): NO